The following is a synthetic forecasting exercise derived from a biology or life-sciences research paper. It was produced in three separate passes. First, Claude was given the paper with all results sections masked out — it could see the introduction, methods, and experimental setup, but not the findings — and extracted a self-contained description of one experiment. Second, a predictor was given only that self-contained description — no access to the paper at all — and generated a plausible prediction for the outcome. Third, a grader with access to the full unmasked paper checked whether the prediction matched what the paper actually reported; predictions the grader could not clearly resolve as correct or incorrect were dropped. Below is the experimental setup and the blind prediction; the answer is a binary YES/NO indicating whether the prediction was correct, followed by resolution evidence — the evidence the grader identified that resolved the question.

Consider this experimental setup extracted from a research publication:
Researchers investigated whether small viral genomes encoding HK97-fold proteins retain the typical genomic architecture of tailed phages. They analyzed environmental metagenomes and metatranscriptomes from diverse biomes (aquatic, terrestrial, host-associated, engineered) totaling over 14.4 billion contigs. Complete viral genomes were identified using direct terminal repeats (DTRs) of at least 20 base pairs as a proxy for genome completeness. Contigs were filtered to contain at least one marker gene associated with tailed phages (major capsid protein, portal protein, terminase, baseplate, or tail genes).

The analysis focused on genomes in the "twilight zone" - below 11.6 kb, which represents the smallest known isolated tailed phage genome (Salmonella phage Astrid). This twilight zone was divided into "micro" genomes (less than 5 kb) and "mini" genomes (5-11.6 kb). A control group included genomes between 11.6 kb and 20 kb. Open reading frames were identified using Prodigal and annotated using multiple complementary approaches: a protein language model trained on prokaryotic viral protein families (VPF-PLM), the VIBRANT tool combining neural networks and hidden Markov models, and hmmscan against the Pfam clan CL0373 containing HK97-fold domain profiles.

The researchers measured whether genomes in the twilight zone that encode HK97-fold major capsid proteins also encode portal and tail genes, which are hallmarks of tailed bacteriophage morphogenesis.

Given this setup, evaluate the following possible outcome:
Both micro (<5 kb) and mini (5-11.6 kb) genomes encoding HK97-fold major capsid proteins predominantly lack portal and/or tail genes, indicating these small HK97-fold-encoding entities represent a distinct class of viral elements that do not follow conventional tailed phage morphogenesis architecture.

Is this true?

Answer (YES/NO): YES